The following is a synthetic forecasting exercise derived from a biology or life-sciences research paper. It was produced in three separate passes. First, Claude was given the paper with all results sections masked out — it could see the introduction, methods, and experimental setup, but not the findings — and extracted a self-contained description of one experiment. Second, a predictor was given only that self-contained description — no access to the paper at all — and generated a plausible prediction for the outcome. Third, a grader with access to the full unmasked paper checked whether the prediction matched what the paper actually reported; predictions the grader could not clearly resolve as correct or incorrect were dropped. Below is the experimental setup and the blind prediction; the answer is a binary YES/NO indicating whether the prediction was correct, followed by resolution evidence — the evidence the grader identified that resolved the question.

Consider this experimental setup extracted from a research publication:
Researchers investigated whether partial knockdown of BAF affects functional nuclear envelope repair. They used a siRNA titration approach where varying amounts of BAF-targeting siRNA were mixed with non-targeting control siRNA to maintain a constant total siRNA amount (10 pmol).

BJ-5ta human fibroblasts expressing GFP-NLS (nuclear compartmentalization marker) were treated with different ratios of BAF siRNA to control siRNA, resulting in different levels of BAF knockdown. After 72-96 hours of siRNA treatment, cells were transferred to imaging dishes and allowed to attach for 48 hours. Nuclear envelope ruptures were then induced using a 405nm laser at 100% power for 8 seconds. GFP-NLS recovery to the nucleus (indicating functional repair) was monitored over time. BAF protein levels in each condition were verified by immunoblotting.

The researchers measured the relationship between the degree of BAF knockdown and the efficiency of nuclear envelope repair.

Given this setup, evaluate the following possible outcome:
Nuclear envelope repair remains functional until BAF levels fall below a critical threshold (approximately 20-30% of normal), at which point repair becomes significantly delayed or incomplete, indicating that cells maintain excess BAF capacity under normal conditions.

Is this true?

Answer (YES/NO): NO